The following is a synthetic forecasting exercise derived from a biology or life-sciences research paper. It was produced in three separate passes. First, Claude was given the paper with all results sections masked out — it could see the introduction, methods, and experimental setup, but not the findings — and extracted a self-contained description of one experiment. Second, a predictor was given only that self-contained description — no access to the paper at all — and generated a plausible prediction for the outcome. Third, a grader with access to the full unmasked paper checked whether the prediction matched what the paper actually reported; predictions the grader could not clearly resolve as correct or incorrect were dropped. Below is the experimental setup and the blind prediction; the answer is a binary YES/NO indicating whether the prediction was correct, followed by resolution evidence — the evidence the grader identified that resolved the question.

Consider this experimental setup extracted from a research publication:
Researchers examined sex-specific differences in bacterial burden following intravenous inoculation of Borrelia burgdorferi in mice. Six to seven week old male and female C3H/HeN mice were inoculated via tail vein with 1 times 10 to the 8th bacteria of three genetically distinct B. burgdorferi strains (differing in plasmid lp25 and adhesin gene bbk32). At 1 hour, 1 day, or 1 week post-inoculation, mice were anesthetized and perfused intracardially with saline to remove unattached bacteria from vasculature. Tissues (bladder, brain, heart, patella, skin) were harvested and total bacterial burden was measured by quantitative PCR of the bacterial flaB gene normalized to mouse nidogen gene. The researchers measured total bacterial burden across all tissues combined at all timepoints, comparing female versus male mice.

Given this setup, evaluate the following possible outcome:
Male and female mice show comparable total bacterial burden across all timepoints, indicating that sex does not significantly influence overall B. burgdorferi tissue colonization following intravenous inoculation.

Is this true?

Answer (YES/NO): NO